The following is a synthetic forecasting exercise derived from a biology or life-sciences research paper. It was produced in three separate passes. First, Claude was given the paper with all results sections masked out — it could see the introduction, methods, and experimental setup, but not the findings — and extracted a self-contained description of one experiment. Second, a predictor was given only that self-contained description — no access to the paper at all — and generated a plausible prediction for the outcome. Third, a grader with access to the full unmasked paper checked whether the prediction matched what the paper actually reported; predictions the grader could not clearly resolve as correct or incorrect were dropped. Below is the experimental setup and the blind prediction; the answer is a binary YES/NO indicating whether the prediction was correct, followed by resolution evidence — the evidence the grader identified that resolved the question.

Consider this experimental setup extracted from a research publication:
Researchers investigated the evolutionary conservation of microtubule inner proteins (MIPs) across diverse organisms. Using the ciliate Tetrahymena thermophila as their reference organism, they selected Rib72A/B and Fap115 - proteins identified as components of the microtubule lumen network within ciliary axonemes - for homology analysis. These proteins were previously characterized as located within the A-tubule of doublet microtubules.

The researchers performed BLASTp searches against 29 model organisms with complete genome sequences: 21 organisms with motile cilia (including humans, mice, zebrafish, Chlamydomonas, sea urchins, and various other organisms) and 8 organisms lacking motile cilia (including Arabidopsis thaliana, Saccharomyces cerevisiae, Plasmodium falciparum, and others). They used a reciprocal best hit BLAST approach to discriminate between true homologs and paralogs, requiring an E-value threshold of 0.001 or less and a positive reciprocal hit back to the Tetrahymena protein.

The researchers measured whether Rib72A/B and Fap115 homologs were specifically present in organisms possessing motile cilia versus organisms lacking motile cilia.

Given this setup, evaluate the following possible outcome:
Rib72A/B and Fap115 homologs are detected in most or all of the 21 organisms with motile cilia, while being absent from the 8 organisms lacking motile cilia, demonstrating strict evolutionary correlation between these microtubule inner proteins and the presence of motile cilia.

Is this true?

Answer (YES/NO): NO